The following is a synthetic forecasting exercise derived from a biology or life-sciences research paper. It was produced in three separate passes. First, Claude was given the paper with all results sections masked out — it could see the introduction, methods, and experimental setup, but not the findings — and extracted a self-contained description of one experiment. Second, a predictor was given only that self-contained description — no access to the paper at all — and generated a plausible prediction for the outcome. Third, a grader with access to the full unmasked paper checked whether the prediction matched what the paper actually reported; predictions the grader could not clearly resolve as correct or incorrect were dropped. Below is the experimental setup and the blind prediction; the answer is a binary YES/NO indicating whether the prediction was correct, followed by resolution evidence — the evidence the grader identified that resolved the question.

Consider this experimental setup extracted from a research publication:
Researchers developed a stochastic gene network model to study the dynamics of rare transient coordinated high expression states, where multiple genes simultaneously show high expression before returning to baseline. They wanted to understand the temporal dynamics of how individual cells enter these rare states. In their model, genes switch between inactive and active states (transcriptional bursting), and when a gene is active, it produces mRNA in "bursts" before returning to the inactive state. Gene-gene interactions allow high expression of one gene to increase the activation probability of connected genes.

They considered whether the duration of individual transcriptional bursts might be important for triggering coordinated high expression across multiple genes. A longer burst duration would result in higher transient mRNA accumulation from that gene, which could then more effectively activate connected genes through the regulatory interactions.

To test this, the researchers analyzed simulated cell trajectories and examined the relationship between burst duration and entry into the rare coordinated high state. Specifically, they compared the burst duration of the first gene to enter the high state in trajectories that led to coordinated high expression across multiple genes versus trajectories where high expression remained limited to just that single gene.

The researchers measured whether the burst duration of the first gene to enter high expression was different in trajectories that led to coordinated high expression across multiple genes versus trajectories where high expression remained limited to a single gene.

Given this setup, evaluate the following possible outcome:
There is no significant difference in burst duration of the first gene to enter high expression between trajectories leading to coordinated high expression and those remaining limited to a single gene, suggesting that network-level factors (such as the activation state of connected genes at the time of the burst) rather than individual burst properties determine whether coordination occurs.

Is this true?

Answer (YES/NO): NO